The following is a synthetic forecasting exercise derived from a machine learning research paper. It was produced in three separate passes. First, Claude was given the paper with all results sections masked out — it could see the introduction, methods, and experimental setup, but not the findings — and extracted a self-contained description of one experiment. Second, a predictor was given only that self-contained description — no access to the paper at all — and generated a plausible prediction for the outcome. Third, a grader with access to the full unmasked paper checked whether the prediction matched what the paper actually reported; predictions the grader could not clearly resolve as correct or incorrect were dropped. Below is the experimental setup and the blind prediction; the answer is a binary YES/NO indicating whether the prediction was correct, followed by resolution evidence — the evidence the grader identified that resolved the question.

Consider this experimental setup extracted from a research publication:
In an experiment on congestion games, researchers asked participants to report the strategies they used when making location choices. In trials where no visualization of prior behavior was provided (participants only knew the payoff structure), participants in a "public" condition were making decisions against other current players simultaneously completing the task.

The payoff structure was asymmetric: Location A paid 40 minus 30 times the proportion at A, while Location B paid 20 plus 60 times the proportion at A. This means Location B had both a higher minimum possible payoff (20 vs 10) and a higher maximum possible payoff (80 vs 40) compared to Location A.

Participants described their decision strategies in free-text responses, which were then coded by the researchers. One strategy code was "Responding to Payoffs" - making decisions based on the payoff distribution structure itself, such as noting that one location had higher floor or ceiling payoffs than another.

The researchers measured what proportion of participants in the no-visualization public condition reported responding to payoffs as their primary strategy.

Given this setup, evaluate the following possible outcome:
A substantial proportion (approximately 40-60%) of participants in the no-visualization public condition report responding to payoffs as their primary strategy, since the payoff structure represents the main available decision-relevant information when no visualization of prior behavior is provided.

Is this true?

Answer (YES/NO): NO